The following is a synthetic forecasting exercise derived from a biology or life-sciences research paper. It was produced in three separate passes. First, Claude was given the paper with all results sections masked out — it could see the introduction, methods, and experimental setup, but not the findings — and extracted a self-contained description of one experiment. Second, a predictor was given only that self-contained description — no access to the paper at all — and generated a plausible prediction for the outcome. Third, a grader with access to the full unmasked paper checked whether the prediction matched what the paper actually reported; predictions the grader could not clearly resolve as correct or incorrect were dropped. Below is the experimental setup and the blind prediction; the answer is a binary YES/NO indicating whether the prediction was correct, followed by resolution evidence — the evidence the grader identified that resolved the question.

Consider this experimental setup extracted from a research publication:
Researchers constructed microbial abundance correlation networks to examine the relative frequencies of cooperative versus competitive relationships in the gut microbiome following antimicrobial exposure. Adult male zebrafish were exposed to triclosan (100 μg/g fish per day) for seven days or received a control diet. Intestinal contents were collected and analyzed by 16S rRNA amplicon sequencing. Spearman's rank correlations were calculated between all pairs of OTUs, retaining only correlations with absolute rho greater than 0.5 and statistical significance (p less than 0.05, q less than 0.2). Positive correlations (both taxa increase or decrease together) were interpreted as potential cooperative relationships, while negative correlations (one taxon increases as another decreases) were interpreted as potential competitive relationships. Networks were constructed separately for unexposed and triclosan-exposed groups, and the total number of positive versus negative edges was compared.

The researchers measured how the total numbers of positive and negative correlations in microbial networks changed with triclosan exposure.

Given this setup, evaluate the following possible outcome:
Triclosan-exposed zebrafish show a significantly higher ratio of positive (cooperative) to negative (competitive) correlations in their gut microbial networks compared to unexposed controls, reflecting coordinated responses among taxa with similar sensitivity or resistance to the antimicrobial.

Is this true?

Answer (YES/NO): NO